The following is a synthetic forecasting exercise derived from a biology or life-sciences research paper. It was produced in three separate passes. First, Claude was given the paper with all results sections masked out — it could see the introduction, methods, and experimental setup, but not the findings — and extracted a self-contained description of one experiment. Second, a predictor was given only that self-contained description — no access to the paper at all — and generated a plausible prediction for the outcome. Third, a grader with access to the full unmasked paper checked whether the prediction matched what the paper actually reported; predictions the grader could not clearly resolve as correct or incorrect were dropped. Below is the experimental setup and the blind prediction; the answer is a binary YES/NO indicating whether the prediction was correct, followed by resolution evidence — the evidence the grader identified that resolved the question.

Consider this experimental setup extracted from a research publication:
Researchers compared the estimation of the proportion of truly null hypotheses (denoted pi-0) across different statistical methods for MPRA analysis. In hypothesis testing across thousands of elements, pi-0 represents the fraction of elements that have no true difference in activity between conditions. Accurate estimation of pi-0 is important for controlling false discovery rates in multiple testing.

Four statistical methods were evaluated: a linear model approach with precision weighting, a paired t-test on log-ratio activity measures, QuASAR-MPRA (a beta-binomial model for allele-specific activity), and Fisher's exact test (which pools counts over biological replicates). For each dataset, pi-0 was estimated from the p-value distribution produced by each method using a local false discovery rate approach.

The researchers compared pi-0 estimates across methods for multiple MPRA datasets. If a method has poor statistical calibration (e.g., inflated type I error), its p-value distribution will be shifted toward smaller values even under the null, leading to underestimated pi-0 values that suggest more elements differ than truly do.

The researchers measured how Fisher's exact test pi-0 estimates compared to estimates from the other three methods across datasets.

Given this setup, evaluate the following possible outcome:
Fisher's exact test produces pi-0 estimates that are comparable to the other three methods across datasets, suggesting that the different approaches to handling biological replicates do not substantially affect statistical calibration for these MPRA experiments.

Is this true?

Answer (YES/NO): NO